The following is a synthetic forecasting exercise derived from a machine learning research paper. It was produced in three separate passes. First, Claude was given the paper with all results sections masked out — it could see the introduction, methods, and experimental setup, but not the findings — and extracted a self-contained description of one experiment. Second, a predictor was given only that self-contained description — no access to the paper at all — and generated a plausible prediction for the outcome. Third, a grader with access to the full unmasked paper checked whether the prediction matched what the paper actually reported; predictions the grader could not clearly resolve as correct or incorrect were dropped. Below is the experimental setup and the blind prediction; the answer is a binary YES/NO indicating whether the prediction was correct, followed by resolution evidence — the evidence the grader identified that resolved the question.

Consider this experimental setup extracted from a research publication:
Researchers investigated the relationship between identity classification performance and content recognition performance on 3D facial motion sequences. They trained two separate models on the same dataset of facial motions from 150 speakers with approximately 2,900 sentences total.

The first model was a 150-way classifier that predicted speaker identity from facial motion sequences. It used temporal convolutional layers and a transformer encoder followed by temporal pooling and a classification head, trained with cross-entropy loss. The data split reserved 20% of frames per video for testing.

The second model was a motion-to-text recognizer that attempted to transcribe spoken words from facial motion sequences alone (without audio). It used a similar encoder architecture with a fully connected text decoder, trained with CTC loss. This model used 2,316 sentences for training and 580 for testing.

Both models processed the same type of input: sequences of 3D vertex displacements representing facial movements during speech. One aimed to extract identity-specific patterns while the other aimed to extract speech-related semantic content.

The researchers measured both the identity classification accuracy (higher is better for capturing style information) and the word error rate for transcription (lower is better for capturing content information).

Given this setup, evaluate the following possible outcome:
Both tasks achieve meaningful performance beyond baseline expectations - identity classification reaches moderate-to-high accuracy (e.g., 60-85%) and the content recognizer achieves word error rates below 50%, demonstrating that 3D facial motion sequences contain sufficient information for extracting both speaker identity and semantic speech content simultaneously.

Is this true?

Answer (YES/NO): NO